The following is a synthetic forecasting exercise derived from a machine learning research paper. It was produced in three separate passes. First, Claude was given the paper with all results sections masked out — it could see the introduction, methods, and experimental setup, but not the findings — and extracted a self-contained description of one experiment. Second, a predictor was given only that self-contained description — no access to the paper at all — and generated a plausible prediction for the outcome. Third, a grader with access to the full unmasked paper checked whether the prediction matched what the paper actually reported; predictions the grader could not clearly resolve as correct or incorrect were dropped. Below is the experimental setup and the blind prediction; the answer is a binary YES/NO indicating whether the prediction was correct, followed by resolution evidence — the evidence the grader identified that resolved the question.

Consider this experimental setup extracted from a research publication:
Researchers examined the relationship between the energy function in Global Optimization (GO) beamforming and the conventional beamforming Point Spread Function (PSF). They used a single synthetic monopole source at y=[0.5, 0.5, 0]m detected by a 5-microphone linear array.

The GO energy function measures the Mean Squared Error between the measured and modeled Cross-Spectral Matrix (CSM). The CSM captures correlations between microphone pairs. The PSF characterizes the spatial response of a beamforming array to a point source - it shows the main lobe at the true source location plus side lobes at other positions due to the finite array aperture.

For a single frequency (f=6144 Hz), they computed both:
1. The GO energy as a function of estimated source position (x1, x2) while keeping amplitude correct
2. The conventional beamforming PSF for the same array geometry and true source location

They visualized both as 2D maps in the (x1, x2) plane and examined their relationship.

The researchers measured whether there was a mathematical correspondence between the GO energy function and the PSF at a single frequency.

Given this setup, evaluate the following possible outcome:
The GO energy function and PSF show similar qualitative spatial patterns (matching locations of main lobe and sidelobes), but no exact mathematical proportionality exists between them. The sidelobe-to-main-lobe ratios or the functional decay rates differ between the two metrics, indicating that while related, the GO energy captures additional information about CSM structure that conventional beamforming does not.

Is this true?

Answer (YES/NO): NO